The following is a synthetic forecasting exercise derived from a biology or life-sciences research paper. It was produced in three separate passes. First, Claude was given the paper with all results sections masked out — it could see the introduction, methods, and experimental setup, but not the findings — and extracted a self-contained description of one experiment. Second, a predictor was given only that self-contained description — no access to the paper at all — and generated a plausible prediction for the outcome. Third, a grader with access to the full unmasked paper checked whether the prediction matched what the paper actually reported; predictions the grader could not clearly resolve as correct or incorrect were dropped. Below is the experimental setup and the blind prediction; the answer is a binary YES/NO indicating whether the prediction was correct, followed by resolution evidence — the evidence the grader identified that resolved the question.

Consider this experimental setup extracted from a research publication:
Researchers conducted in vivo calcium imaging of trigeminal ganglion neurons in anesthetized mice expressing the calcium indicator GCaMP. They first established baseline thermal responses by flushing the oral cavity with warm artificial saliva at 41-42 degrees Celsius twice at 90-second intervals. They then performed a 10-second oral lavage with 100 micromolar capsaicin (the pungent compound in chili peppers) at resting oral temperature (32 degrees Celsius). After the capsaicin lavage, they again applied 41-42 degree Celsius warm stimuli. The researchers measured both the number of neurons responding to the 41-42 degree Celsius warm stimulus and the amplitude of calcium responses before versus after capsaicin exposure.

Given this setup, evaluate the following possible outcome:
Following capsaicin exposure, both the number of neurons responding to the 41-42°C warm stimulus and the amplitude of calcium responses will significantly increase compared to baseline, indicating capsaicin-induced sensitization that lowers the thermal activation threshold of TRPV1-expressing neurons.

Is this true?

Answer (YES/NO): YES